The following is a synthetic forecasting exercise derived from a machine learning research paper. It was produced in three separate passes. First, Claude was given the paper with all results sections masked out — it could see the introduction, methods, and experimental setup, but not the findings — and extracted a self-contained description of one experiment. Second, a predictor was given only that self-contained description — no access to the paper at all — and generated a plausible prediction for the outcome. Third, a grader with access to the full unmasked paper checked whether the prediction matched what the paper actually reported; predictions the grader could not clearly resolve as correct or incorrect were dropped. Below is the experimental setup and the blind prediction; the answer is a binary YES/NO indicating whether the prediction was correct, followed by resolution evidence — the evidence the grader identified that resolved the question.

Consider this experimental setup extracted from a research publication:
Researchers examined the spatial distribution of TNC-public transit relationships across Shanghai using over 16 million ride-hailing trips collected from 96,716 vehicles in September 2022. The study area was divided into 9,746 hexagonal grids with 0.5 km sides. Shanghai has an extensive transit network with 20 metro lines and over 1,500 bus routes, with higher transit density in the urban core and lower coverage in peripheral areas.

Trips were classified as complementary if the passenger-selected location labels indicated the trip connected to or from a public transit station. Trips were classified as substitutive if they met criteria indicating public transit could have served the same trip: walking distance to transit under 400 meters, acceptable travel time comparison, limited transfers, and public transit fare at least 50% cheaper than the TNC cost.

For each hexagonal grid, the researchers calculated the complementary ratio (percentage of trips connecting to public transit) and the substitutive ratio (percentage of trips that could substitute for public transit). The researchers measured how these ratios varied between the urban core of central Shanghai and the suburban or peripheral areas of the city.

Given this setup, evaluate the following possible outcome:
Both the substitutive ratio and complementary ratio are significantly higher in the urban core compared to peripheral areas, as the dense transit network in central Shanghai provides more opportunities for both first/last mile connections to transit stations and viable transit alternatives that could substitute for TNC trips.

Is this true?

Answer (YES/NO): NO